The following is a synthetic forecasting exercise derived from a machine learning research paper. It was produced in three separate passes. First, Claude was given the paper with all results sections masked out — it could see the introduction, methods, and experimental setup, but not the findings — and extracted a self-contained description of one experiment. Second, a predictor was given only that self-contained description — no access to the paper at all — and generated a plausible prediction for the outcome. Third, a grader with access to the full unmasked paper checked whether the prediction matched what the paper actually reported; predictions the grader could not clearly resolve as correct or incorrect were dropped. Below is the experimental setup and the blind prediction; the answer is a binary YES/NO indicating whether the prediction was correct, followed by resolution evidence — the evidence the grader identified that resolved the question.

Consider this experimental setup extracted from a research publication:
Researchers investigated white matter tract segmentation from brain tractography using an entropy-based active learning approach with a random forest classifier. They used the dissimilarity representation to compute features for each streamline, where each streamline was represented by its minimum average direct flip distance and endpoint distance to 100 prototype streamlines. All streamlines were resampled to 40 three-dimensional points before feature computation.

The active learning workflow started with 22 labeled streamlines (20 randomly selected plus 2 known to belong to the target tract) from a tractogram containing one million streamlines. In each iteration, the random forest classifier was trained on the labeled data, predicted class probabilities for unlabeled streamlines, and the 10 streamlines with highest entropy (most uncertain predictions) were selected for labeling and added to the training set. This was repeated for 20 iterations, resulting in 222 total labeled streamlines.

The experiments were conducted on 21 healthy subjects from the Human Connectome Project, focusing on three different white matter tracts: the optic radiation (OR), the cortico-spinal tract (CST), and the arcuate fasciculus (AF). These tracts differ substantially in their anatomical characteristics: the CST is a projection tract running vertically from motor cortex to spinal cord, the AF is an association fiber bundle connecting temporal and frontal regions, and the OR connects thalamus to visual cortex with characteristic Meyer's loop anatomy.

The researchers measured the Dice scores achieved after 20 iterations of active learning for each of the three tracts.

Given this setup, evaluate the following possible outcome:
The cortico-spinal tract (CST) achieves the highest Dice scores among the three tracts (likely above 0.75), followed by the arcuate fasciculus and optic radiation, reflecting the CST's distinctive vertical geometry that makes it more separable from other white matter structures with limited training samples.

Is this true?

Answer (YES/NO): NO